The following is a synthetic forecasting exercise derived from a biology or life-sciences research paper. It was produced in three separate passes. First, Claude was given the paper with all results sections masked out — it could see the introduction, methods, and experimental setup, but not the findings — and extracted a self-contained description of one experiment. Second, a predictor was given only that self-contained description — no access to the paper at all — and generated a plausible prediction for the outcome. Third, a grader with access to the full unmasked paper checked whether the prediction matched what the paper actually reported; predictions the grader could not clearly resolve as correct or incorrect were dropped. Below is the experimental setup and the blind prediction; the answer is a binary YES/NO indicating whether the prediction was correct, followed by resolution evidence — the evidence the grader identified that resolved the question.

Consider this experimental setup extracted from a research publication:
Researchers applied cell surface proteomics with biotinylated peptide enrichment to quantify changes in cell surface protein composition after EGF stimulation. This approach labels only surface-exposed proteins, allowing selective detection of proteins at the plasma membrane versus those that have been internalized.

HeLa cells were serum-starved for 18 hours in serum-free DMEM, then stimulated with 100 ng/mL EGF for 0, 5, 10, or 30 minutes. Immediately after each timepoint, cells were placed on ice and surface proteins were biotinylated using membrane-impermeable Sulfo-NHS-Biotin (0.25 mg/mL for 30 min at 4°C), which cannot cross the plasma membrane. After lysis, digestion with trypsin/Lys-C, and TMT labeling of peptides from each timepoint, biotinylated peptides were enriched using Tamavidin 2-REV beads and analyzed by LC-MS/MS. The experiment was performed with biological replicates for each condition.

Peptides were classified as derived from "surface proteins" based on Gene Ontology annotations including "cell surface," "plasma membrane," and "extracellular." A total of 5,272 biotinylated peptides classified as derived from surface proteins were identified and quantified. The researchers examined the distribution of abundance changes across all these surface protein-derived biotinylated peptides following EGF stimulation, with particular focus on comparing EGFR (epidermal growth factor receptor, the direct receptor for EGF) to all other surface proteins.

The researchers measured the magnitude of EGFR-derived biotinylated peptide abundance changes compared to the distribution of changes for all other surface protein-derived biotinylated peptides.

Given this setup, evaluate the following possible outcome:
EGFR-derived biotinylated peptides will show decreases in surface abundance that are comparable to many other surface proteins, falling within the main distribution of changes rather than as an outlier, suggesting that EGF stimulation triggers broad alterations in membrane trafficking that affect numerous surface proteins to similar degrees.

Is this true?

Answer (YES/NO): NO